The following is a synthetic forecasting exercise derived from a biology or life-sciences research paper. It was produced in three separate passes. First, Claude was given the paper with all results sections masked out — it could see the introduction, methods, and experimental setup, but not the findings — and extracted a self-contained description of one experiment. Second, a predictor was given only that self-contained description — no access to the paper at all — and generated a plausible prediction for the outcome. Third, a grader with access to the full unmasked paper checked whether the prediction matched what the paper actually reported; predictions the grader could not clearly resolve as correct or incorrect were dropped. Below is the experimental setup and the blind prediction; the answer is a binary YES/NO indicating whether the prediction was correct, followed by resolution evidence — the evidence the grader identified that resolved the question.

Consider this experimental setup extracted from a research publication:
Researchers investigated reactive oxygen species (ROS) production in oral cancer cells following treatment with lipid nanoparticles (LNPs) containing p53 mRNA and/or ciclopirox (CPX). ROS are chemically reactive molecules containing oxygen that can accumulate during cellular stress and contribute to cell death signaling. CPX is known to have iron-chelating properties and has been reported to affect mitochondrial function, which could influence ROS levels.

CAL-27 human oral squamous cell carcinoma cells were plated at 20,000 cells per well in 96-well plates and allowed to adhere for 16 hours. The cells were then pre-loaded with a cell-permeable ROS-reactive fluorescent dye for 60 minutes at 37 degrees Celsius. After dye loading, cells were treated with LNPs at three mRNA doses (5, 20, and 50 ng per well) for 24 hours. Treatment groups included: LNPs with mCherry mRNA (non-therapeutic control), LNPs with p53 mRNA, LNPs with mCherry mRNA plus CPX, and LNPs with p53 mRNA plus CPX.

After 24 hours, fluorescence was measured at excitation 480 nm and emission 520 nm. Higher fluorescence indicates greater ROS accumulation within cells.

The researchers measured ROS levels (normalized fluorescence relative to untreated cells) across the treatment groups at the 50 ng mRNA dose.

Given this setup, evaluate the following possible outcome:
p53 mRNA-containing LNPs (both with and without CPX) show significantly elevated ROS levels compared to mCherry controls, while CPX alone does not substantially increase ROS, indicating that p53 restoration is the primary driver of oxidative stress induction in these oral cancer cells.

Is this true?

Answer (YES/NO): NO